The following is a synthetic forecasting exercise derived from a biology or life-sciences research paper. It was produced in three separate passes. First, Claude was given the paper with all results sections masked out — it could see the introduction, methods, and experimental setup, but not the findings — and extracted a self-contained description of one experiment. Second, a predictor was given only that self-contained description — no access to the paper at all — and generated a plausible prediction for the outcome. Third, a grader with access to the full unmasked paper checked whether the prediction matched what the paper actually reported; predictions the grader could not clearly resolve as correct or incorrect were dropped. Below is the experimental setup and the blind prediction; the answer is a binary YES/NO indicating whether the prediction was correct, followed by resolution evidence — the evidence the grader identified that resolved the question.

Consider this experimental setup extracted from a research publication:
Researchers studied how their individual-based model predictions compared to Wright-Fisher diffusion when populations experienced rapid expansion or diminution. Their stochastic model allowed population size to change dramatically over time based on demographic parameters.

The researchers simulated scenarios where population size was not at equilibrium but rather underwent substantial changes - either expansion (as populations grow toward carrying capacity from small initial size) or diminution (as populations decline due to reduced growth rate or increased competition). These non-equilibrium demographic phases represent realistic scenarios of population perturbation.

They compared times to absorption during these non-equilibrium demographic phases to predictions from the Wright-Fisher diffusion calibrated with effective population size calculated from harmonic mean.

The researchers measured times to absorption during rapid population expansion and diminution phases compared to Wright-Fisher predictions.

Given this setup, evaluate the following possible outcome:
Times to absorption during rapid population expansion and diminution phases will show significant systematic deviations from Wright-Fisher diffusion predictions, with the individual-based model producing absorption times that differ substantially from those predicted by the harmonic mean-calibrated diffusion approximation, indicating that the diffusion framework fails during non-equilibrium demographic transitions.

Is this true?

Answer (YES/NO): NO